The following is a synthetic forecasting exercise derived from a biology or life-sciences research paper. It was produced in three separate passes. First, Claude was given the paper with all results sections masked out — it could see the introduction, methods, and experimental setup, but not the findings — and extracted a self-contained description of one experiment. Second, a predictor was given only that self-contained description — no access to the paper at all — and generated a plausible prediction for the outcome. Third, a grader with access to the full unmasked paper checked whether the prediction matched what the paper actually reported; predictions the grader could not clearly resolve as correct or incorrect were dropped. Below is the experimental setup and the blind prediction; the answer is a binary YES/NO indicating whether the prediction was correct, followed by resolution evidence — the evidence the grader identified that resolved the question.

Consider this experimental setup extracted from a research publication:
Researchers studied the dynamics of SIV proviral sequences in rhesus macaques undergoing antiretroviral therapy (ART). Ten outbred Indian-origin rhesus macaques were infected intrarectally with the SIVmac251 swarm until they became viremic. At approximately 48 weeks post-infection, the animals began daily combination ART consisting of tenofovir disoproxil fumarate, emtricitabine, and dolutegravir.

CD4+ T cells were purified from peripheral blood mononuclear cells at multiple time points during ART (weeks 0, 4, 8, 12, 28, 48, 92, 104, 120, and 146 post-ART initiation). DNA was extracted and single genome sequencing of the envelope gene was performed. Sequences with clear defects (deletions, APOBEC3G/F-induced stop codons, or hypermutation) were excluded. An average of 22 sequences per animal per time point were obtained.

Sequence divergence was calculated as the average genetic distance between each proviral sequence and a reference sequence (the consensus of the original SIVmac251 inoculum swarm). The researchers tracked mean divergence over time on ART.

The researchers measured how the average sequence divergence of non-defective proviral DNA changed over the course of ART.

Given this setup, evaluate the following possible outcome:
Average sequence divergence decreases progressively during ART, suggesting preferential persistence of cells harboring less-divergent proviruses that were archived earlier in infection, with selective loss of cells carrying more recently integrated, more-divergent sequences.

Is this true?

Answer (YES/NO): NO